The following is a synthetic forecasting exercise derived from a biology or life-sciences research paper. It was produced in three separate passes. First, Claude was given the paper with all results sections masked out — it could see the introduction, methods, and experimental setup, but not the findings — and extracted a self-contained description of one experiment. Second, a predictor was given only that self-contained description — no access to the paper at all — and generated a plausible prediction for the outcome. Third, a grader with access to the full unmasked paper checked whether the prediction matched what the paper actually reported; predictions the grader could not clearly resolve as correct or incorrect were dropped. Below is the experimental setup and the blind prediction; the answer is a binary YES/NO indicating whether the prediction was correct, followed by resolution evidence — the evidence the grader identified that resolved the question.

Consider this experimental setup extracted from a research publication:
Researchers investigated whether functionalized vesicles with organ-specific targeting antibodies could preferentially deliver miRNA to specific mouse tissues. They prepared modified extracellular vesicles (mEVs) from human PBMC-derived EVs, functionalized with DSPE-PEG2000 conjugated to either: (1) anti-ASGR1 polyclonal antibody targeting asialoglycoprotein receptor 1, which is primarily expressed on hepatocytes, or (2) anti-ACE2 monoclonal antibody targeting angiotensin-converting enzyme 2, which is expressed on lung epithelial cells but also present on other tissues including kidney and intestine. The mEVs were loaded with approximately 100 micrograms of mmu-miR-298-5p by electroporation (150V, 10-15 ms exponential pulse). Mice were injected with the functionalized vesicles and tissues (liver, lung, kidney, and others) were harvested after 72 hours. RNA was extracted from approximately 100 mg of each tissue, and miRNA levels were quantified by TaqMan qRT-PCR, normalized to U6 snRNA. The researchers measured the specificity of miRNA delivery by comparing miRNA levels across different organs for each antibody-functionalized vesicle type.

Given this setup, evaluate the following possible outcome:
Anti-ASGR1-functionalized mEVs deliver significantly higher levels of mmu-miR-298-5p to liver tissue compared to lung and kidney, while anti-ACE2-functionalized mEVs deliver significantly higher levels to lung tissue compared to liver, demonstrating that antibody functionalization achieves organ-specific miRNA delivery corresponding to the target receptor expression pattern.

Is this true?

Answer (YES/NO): NO